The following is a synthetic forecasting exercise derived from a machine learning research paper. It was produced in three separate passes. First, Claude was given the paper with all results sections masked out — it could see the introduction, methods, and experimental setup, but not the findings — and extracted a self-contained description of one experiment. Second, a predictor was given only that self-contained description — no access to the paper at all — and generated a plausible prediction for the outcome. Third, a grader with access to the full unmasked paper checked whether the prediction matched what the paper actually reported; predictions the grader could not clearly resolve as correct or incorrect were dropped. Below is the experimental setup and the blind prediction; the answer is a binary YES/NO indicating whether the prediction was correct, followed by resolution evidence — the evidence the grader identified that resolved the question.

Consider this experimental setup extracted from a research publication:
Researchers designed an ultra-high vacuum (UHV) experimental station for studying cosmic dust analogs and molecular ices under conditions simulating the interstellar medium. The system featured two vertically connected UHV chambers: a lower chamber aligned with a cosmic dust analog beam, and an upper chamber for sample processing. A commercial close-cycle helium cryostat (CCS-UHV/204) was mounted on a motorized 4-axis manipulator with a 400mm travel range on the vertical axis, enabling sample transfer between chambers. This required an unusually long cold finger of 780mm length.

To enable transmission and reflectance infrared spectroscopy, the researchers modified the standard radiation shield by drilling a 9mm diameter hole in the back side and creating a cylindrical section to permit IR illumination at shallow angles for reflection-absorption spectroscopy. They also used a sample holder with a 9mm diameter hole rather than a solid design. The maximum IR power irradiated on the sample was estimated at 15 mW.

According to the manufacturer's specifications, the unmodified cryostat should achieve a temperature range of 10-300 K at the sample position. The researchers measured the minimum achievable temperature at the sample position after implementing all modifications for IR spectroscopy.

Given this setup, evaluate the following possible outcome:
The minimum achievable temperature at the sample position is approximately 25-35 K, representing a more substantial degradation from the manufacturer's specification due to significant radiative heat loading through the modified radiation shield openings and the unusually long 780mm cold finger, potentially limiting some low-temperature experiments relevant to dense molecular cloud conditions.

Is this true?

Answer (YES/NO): NO